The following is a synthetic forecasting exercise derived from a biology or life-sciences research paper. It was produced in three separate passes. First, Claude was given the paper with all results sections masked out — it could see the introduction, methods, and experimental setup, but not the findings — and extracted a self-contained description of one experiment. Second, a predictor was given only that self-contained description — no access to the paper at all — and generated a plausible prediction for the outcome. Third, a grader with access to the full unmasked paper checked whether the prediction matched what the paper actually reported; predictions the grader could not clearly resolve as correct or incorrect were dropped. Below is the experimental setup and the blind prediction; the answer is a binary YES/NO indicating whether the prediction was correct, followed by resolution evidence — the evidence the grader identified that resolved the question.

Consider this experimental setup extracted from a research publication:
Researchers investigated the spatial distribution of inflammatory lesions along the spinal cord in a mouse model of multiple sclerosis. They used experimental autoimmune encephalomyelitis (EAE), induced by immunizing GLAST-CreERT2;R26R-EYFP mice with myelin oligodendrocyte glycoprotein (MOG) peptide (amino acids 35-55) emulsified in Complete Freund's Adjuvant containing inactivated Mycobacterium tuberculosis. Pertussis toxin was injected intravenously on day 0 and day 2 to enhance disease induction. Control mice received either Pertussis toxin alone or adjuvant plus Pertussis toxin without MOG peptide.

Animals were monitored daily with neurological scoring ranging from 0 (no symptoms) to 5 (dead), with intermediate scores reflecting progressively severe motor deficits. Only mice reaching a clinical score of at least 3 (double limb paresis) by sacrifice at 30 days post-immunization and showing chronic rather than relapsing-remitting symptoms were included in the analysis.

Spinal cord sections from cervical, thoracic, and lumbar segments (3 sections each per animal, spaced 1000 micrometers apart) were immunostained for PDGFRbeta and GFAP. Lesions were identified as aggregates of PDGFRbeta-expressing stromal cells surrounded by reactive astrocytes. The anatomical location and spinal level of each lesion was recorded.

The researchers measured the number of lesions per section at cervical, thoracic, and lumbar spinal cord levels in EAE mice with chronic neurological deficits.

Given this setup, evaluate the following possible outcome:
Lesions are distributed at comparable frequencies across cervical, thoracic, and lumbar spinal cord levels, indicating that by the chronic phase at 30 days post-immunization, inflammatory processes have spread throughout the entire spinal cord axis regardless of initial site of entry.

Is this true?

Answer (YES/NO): NO